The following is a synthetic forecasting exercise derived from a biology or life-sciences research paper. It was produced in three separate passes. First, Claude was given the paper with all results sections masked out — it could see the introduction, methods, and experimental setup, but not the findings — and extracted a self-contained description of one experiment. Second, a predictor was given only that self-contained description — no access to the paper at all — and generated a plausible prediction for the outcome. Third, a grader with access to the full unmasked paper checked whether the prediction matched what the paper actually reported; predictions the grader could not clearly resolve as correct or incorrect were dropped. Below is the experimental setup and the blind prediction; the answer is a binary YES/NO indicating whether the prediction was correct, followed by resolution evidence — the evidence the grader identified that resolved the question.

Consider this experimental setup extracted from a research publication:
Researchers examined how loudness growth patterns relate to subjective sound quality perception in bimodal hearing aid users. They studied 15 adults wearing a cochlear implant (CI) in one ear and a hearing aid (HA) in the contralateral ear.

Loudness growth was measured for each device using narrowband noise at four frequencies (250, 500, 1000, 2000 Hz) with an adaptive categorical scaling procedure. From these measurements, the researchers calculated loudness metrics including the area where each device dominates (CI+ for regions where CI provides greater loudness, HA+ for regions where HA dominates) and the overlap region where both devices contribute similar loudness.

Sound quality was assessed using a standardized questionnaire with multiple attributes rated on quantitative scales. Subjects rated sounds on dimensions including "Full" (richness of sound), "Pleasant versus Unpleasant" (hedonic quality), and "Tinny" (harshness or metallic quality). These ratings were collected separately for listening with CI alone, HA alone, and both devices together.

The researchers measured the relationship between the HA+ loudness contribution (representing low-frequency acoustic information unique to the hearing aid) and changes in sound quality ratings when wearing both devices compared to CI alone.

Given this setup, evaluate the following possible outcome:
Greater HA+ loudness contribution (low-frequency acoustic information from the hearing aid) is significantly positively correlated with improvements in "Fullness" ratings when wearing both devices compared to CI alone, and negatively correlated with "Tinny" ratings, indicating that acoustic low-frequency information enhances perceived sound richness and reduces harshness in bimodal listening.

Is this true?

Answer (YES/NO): NO